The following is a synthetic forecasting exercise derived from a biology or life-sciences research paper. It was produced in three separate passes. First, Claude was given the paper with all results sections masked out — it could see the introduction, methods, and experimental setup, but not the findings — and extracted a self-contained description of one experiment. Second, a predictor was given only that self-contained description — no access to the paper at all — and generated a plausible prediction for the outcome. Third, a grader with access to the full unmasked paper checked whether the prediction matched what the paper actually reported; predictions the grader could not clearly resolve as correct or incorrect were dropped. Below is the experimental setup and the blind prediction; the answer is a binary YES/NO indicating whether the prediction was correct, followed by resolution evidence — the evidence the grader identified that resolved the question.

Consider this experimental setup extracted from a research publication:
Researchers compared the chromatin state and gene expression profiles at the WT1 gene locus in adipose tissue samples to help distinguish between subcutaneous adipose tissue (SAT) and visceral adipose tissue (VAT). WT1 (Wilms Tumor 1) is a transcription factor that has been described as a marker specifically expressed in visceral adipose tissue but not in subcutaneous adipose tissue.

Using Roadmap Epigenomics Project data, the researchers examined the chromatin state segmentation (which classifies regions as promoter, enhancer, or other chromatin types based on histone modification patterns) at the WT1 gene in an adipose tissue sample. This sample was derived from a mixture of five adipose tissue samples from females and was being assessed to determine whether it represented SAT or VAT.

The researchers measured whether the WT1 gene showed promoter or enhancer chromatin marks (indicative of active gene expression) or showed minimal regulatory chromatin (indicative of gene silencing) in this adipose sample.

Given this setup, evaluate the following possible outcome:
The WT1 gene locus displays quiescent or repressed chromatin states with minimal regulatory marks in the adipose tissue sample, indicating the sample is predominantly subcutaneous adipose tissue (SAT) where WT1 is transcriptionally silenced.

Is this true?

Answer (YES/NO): YES